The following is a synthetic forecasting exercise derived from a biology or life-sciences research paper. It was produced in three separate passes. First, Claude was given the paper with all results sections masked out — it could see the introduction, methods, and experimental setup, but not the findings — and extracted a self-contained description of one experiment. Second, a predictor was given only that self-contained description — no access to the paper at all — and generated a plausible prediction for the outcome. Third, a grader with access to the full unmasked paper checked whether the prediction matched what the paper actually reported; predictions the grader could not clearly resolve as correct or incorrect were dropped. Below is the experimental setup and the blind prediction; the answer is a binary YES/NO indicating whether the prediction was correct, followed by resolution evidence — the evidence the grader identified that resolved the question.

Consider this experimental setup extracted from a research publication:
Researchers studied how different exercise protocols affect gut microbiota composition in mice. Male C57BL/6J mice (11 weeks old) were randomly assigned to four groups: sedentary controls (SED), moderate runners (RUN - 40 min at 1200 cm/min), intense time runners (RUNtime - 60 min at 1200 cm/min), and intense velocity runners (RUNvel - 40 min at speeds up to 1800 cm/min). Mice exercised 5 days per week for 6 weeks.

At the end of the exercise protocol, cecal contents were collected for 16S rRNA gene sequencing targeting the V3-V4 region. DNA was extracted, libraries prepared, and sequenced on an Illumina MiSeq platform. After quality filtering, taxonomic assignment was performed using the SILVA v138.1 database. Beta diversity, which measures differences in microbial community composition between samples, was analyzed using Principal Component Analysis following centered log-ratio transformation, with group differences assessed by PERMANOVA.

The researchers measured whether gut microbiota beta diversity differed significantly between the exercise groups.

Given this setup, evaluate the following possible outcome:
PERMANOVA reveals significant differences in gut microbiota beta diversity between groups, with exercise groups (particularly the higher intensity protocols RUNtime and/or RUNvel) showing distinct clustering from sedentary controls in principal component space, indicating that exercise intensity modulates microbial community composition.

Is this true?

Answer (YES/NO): NO